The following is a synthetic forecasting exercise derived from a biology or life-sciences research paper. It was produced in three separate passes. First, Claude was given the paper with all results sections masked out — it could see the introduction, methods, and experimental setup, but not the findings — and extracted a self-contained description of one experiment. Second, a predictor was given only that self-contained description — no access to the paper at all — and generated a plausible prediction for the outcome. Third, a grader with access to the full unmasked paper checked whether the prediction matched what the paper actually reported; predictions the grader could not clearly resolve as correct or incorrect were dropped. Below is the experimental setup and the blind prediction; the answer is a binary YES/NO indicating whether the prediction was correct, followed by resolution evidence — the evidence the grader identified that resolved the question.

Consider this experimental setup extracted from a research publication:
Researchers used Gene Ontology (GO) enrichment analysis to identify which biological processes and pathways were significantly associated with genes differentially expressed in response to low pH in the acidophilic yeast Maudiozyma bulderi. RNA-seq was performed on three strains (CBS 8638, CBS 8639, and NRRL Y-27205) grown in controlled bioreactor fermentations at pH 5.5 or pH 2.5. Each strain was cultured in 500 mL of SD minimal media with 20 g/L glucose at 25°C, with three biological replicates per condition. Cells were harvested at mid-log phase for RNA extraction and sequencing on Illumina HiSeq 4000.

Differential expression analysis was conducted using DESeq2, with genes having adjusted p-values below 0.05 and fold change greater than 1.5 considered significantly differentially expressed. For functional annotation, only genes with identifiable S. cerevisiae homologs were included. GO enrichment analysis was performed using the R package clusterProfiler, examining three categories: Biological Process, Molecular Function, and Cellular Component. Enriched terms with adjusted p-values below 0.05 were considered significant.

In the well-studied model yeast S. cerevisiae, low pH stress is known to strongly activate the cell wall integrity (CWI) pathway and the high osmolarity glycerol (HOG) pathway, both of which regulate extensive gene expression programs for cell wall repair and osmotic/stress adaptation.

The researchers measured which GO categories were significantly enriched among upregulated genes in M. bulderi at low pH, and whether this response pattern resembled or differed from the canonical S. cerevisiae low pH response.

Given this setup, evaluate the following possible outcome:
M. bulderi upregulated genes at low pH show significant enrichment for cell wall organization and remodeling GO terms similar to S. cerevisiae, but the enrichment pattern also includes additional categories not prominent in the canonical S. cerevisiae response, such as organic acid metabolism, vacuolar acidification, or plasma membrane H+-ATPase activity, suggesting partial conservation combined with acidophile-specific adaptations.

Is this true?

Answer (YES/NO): NO